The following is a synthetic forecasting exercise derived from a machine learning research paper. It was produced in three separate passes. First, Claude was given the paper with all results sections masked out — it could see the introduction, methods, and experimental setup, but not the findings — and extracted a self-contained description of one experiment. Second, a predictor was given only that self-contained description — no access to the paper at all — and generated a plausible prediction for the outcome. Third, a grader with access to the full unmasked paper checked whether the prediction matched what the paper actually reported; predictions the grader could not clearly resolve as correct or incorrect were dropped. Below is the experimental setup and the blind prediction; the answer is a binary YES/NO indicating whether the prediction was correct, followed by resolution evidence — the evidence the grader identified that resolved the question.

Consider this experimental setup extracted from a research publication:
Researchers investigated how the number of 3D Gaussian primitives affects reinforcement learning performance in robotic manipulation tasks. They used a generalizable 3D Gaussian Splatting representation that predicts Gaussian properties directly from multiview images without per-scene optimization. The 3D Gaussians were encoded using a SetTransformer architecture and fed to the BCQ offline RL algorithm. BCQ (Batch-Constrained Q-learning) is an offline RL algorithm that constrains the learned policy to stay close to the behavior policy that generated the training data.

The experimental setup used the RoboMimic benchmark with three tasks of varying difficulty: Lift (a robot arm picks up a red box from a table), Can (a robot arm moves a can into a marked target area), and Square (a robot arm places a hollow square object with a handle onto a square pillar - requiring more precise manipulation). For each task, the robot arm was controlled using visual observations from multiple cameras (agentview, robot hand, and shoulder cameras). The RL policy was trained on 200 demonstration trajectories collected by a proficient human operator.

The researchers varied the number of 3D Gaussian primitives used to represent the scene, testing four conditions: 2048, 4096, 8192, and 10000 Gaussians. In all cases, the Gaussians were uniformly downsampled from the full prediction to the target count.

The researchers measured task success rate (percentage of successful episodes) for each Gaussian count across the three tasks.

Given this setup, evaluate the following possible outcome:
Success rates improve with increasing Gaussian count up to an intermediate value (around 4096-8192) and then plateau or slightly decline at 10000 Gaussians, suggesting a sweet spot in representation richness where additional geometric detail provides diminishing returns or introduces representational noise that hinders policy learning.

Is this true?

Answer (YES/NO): NO